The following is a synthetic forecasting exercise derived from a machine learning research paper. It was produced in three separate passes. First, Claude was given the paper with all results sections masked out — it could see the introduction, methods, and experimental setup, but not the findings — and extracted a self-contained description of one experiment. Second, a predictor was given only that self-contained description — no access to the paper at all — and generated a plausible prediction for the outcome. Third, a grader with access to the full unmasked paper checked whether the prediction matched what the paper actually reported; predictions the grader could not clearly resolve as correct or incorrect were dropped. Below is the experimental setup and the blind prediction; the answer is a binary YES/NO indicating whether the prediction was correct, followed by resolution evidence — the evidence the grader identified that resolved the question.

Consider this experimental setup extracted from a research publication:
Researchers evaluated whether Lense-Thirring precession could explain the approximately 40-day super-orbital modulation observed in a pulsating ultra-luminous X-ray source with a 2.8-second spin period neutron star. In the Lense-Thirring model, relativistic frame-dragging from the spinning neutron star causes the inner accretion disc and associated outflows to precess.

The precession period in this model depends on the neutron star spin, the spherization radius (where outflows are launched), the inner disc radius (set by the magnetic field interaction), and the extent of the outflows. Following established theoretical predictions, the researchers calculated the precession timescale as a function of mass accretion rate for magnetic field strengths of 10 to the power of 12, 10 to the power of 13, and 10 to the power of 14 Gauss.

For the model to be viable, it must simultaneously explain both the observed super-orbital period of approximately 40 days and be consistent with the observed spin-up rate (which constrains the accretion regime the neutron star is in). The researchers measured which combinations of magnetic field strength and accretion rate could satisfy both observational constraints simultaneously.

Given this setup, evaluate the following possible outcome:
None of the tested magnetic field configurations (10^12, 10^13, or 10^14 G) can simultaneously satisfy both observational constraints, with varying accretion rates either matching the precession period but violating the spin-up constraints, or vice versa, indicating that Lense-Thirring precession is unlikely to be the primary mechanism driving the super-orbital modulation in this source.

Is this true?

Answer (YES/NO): YES